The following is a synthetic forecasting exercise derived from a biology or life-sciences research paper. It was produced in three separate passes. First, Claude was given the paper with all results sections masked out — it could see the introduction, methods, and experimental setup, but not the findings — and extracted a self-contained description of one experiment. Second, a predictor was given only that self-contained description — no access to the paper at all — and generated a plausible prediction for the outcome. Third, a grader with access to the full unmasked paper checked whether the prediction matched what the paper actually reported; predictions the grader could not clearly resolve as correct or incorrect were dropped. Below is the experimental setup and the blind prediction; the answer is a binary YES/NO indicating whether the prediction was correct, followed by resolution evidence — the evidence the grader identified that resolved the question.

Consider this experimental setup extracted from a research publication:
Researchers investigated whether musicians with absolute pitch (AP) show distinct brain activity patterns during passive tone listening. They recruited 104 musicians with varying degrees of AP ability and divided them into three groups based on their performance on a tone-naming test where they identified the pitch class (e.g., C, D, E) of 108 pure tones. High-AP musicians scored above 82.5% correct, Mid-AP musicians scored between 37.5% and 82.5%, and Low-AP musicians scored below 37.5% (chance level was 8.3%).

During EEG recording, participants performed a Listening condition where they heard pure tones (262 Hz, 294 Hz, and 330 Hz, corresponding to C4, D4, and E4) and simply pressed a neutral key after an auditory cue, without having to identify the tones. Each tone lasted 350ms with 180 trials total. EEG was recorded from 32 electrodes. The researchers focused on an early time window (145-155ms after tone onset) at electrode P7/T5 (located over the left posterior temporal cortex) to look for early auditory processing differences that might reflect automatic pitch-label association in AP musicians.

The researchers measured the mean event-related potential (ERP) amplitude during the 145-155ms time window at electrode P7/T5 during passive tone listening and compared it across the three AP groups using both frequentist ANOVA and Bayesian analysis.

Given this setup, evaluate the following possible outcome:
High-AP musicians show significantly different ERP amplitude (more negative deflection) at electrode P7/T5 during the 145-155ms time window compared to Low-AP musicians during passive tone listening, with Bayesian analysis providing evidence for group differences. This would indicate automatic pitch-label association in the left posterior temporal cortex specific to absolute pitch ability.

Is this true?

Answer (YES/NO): NO